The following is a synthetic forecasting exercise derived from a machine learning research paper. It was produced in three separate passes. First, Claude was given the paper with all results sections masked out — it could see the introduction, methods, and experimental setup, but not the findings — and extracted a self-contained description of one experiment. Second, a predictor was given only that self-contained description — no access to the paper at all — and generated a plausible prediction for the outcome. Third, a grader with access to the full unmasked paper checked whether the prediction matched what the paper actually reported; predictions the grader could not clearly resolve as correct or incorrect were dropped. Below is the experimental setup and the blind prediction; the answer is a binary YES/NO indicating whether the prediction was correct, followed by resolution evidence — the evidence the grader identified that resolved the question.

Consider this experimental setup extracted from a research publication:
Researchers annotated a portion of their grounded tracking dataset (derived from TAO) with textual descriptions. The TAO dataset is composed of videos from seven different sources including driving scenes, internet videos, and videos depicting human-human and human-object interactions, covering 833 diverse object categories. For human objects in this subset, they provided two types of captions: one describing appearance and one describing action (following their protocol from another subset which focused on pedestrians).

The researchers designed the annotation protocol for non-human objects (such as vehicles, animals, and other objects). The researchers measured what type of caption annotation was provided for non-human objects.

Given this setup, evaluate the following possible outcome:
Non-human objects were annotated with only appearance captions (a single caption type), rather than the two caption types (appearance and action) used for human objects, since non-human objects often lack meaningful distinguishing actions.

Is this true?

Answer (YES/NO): YES